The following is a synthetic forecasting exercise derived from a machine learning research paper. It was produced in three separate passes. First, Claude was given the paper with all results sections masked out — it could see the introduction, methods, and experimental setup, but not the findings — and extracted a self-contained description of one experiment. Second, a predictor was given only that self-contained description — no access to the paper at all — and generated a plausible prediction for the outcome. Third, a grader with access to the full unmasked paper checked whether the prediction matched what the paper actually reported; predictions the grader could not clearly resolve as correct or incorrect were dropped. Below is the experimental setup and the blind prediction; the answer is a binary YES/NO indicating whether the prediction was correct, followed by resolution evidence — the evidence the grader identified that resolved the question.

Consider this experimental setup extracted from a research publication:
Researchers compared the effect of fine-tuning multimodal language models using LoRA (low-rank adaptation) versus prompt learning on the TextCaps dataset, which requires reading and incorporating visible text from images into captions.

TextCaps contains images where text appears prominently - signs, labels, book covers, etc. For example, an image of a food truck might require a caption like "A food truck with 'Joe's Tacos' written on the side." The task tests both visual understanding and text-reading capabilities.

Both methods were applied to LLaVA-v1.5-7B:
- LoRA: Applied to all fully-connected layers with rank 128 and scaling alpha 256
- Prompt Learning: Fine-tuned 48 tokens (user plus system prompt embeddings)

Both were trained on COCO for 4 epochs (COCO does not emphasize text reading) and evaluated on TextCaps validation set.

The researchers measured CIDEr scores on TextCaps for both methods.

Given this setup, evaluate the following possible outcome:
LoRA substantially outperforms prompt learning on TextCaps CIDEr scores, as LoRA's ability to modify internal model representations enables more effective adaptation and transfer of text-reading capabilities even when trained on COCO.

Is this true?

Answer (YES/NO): NO